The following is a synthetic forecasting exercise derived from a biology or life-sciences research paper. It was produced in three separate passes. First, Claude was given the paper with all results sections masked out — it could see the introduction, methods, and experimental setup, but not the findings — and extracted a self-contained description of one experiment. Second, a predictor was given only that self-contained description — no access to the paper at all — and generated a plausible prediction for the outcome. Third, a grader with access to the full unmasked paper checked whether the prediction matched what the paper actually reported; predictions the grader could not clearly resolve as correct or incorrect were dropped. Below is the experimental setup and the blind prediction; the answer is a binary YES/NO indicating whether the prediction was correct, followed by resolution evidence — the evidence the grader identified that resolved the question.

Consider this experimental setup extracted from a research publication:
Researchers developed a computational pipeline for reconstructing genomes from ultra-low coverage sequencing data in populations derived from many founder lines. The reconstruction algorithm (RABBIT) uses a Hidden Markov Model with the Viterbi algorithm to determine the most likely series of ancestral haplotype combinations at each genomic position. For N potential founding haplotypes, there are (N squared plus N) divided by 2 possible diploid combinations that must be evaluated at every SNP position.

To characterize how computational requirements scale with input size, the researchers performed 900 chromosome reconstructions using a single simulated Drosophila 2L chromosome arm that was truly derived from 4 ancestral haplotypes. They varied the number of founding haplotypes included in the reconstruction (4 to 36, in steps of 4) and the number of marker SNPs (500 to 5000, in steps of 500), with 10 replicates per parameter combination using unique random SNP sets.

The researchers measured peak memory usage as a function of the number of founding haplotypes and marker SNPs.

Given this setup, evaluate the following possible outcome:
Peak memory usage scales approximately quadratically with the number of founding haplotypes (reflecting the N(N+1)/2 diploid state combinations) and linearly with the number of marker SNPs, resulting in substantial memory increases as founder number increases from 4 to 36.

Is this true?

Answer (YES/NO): NO